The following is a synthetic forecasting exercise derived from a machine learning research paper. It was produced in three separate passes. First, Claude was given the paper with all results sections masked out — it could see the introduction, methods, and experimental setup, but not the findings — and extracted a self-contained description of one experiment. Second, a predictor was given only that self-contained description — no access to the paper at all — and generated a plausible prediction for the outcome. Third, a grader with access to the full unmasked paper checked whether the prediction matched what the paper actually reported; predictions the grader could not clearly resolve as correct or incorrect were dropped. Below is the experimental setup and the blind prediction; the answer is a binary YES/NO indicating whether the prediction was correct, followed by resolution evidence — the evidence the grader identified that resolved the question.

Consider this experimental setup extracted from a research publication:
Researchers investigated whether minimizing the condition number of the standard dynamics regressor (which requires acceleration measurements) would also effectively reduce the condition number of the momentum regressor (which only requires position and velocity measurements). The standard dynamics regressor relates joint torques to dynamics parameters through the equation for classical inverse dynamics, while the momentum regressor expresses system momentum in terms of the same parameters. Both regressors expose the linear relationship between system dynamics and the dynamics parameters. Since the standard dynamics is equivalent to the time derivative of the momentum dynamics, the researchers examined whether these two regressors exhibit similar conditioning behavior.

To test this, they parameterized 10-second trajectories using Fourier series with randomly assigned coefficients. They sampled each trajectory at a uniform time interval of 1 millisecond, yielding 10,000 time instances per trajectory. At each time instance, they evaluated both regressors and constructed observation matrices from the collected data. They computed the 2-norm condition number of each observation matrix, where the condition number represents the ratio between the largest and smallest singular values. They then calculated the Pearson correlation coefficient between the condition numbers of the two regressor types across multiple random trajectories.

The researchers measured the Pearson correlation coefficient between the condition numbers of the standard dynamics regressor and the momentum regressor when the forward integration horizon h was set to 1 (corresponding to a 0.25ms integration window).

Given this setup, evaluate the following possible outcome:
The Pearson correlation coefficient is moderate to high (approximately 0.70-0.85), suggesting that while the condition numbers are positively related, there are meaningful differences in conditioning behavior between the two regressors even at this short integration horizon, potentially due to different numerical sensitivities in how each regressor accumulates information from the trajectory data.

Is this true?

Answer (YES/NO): NO